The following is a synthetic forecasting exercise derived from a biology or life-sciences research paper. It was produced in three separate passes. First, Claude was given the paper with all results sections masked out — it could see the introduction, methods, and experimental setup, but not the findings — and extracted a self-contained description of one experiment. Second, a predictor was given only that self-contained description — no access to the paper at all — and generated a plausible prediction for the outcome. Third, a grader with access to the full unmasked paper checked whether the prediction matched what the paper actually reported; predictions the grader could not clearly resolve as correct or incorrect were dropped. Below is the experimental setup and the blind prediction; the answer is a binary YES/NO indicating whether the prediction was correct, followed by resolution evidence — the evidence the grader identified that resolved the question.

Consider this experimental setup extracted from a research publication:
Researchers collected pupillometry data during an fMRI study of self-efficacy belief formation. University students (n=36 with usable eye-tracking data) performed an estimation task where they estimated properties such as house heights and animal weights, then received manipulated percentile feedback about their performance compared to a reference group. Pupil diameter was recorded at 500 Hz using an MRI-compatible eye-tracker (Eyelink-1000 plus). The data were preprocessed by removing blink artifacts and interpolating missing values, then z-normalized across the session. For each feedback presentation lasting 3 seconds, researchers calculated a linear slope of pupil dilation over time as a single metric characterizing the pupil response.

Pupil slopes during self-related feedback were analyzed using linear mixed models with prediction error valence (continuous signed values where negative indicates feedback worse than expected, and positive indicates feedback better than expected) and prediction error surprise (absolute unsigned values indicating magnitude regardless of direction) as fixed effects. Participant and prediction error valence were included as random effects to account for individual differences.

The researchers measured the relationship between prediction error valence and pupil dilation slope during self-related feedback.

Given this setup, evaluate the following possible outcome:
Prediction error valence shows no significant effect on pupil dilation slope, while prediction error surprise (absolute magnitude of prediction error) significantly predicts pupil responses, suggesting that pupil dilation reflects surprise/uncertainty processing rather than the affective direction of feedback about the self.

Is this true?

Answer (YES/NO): NO